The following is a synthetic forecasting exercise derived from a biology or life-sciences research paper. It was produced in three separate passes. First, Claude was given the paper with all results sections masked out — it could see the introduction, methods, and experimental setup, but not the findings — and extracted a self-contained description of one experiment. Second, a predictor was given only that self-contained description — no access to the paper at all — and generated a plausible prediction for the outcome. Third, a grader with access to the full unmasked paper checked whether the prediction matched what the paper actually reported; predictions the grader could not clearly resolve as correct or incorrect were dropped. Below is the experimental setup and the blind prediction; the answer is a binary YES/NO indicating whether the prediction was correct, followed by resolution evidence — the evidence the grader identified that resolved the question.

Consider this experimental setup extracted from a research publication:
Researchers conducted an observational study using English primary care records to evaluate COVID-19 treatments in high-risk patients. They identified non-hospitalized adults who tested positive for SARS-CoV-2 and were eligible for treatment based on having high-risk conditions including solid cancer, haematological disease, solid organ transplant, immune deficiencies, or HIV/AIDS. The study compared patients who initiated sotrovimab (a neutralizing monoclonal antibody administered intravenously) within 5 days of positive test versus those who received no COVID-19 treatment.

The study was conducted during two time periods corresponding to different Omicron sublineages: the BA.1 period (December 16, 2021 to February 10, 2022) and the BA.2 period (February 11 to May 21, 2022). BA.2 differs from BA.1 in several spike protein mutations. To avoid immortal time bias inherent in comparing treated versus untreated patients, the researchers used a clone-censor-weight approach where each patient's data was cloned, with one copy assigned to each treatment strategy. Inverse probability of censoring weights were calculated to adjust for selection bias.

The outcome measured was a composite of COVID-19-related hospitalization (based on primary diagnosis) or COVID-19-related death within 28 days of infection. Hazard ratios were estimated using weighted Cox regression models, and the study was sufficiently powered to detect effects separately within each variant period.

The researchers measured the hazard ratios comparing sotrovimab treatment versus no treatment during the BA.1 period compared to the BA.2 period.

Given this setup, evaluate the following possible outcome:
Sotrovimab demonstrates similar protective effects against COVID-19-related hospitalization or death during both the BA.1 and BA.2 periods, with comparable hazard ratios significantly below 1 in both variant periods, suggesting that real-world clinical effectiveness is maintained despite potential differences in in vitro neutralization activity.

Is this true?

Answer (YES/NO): NO